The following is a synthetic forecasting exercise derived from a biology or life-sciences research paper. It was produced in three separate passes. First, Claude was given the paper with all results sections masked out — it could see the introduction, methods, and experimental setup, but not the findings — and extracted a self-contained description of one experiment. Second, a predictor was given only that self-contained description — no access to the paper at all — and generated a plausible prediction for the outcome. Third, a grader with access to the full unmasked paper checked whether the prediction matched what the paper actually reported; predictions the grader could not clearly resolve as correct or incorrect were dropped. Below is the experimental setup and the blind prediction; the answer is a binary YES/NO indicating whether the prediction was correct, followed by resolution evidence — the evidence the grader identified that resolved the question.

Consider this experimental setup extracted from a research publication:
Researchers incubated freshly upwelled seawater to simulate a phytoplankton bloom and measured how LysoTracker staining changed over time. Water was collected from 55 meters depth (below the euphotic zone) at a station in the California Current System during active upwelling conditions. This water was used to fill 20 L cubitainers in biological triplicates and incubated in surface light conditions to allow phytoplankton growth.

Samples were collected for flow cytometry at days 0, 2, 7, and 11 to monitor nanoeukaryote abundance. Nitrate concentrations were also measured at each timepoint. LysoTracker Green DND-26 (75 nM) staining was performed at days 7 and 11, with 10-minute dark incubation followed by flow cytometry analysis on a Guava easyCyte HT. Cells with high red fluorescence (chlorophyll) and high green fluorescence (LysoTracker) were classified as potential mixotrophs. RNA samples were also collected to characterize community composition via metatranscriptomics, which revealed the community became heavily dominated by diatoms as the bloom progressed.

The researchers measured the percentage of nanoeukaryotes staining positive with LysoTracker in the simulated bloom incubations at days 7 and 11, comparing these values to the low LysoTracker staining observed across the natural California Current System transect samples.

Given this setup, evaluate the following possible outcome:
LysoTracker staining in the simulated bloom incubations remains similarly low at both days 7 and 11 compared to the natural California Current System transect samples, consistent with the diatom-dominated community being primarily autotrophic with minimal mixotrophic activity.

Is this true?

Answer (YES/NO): NO